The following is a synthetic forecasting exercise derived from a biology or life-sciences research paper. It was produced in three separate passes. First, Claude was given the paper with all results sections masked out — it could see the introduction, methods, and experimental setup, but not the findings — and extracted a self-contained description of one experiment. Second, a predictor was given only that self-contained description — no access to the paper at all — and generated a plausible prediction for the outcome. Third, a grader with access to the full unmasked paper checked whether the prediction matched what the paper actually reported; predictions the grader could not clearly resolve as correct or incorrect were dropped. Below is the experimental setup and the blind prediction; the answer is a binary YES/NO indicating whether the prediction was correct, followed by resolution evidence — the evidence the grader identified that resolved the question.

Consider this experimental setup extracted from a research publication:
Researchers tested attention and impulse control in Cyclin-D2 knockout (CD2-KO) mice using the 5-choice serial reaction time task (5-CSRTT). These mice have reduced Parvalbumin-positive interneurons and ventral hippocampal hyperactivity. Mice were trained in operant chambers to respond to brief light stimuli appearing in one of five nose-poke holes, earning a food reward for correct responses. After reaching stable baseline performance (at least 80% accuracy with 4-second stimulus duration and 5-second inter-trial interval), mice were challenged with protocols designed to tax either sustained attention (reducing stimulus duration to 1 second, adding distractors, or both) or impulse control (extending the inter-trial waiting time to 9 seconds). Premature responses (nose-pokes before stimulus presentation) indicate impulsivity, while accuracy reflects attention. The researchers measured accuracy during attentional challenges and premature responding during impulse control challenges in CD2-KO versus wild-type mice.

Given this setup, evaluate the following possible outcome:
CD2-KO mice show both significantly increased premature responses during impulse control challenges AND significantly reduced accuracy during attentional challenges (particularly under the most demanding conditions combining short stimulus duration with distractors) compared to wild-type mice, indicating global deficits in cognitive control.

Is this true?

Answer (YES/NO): NO